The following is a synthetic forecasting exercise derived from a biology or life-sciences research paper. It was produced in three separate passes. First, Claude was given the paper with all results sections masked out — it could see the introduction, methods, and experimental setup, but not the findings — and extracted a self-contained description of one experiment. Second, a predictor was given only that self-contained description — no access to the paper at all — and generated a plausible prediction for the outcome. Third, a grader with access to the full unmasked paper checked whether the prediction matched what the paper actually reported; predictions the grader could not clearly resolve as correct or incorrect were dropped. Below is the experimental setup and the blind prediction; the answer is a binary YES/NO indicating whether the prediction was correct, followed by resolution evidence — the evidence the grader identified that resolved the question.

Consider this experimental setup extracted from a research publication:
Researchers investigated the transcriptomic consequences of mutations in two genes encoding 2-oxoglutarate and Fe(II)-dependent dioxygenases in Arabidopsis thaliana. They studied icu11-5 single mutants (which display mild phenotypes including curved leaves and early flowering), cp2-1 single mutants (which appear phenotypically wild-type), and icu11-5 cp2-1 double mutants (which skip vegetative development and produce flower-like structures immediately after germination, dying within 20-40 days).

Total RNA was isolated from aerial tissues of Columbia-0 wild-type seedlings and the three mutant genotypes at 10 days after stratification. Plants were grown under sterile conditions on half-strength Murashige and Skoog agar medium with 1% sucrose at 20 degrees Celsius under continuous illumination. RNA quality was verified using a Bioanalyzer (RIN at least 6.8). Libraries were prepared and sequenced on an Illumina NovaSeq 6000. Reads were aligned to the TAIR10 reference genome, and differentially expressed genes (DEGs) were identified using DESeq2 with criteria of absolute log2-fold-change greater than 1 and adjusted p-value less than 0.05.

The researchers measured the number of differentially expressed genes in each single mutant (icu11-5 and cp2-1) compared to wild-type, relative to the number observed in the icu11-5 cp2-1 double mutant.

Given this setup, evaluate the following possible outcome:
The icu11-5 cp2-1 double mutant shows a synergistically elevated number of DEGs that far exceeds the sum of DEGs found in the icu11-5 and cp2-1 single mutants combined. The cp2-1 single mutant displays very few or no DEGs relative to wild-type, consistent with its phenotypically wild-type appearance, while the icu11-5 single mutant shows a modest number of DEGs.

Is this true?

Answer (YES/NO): YES